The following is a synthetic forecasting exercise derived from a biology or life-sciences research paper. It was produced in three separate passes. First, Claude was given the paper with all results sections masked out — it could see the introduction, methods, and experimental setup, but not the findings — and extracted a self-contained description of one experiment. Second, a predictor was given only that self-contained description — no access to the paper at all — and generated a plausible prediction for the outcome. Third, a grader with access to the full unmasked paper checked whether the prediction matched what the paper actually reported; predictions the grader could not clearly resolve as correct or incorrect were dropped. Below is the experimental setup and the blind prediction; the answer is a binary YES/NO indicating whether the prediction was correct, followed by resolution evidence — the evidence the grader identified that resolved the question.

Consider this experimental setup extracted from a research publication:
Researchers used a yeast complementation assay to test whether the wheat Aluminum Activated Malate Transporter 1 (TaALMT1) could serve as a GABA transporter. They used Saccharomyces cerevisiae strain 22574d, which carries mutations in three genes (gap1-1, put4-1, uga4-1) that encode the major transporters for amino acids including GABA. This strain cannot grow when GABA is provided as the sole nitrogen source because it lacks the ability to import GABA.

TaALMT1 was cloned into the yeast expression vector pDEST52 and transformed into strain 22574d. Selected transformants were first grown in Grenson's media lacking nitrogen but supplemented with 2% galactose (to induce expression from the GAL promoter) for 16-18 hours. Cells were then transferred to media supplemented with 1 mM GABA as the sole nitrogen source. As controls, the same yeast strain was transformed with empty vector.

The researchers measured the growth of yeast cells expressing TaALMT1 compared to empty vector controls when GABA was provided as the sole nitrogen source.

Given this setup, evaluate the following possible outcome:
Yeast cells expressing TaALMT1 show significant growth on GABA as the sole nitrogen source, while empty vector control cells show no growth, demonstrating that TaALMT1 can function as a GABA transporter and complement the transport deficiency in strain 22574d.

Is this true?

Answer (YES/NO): YES